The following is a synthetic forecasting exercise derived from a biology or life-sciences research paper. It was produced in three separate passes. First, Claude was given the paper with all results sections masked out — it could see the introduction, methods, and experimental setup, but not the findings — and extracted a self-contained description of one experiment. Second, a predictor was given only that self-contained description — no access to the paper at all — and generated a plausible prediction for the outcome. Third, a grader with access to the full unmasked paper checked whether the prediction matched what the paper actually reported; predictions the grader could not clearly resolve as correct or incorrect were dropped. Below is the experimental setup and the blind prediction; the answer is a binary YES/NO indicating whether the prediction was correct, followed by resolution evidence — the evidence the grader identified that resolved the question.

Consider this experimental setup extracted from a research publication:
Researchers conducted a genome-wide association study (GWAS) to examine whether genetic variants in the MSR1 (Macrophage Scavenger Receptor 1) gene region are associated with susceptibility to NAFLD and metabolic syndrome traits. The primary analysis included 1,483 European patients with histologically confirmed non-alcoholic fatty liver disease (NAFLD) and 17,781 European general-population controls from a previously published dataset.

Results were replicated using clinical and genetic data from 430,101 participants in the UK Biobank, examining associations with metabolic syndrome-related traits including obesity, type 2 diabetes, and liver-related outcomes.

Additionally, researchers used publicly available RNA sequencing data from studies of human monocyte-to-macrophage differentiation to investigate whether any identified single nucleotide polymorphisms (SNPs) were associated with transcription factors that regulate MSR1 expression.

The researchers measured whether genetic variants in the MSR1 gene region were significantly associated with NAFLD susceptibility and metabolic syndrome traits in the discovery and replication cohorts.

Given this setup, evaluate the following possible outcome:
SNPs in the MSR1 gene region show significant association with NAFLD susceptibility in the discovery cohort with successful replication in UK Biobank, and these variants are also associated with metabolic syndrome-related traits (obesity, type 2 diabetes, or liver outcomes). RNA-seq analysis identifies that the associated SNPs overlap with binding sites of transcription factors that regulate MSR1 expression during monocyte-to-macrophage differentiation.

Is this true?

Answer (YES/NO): NO